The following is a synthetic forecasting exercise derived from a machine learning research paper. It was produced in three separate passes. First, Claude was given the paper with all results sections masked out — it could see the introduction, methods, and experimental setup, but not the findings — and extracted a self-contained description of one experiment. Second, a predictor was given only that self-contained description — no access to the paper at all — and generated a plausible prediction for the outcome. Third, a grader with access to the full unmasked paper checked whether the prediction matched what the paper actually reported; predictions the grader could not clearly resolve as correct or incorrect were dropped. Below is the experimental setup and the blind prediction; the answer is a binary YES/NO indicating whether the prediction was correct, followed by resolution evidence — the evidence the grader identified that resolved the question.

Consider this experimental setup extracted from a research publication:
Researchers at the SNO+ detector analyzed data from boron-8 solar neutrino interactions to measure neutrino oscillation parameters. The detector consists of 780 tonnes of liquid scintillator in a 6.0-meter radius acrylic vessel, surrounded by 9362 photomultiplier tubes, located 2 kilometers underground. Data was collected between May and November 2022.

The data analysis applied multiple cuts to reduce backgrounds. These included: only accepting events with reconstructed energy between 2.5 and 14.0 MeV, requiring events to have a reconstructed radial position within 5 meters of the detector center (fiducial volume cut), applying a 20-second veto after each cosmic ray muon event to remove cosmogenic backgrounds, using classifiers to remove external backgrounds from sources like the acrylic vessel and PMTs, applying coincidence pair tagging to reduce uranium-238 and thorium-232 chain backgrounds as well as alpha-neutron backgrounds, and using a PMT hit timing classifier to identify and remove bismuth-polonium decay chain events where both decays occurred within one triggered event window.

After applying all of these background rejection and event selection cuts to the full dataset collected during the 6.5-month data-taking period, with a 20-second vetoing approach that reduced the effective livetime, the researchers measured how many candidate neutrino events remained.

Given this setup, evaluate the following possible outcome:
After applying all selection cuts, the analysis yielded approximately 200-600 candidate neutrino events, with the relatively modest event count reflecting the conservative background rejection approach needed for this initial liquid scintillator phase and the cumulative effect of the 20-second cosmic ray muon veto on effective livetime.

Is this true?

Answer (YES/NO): NO